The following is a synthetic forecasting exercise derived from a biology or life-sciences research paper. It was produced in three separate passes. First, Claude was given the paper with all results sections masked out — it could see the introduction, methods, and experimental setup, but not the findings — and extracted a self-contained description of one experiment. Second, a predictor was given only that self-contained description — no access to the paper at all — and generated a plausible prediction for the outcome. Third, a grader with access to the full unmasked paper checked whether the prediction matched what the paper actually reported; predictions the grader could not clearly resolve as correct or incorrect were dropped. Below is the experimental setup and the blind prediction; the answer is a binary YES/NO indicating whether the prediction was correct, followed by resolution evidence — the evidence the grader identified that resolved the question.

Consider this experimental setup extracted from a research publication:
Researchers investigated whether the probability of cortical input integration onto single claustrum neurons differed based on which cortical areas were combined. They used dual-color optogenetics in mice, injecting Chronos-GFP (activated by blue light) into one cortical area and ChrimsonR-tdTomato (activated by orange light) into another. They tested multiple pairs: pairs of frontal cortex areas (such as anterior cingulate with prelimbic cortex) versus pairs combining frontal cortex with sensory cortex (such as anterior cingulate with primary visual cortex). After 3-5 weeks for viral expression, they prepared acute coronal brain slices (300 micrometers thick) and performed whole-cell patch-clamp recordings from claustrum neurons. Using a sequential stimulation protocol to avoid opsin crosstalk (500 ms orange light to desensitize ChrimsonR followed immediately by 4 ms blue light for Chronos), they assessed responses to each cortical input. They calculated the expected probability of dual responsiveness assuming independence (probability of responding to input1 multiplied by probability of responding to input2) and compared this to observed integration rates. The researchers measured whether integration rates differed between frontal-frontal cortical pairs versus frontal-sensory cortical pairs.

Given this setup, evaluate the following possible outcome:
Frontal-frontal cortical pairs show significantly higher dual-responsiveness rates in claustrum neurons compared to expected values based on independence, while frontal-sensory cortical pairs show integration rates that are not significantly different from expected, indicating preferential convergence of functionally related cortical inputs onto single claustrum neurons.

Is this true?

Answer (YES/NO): NO